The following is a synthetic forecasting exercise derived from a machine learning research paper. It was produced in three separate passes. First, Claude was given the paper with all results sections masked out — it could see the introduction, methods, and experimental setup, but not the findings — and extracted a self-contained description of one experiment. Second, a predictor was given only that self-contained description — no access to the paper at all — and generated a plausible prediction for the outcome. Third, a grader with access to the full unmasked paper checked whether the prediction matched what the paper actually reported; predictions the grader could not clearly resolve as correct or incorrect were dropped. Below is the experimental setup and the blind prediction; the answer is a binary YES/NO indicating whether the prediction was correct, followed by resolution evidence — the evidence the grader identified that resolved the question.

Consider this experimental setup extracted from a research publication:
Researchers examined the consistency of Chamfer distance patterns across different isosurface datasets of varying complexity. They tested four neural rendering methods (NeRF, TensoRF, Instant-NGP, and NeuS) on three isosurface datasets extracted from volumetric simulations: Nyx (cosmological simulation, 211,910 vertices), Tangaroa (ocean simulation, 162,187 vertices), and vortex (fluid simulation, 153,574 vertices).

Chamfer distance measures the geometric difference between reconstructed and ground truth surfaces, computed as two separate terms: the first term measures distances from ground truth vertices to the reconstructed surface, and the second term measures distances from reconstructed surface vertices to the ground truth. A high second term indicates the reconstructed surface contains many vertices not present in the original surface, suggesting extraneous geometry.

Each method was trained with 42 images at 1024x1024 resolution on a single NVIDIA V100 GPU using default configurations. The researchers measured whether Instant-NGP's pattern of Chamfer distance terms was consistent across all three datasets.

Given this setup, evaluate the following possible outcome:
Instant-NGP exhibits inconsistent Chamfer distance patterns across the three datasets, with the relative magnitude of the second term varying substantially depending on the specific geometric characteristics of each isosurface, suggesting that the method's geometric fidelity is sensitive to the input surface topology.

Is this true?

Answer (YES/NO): NO